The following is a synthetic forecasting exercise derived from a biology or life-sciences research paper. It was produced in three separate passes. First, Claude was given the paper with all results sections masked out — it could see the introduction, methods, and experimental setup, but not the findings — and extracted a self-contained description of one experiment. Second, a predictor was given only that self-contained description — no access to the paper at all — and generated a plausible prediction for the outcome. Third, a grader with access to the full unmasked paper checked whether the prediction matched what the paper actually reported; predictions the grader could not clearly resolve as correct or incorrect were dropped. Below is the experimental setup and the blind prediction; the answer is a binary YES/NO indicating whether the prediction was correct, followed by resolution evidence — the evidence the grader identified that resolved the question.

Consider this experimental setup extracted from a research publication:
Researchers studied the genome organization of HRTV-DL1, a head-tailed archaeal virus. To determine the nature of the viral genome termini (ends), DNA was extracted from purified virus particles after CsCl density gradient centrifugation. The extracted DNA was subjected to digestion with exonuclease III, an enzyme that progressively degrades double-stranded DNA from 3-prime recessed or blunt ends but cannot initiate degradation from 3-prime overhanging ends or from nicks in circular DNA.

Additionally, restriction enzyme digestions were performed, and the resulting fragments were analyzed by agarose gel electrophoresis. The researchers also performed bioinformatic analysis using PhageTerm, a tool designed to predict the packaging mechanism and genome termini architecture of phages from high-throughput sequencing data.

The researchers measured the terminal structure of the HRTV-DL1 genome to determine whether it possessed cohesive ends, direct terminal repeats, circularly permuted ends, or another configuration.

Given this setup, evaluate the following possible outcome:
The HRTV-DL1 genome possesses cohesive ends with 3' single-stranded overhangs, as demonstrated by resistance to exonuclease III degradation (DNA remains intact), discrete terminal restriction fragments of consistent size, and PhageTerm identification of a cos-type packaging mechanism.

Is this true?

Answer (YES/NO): NO